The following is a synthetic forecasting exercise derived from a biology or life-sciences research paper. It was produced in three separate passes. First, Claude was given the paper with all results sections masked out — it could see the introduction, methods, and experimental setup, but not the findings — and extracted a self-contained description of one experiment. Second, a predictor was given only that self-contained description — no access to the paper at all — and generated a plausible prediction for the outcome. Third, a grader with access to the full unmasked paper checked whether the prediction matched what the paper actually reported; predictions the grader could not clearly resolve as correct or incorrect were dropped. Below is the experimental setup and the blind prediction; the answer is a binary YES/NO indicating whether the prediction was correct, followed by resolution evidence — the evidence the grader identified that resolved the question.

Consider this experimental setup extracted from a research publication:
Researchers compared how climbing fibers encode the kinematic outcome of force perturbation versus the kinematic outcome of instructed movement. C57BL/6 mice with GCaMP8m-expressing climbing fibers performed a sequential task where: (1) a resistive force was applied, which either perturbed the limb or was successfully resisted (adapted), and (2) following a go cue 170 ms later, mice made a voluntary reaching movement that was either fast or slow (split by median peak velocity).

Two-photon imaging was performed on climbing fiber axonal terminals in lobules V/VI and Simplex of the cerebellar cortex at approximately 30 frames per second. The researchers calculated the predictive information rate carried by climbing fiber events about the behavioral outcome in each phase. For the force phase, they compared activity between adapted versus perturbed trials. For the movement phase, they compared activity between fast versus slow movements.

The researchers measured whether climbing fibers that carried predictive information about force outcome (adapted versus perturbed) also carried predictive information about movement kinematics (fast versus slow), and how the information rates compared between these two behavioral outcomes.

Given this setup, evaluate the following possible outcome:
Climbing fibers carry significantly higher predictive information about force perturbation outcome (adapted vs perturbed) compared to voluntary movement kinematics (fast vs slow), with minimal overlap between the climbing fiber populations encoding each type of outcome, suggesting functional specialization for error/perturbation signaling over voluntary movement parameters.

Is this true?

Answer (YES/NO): NO